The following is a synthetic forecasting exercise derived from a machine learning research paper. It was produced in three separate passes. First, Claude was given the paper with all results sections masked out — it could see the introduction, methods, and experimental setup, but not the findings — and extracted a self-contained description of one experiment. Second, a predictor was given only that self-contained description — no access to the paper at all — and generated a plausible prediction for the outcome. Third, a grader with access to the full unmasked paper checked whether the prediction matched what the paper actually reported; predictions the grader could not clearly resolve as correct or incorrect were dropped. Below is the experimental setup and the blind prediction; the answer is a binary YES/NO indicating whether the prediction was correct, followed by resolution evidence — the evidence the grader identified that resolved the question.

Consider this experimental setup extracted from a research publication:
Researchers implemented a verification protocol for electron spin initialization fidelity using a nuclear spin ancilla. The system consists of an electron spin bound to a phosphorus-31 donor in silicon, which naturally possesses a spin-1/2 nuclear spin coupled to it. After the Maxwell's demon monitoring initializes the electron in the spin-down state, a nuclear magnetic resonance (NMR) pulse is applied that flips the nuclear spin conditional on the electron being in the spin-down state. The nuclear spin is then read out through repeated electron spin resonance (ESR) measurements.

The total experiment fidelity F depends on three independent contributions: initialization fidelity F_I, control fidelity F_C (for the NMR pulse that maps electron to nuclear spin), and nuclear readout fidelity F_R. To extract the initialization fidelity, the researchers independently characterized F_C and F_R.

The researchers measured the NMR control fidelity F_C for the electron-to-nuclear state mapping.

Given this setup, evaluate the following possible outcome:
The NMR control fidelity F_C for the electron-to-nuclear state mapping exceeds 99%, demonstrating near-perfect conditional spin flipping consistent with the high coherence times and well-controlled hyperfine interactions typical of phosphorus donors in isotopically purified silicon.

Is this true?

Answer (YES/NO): YES